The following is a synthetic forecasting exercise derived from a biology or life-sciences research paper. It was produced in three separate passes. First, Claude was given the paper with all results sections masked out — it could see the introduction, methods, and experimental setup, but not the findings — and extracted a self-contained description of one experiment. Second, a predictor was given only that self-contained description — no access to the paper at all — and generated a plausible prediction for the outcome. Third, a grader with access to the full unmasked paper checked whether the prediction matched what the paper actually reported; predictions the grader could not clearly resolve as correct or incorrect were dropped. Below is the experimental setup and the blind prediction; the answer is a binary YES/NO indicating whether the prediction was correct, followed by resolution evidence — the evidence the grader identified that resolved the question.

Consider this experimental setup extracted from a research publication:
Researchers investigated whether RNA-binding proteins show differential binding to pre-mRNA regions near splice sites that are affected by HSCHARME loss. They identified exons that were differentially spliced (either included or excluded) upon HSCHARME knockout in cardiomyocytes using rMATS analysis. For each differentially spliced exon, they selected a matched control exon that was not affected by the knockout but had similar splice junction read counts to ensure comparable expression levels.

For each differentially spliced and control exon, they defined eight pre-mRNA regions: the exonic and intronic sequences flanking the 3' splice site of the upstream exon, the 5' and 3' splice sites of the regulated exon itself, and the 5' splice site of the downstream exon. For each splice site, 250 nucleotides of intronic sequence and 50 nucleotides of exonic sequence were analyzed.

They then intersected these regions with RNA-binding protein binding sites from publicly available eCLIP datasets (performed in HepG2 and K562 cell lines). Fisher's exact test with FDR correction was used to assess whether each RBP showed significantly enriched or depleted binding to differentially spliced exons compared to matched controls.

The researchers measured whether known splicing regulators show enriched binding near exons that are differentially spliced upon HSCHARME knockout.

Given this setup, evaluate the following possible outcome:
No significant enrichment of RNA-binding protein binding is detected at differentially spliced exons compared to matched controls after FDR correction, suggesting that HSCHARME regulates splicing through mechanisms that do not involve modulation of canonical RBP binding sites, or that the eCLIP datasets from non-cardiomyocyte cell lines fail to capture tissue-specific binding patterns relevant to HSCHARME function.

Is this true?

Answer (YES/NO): NO